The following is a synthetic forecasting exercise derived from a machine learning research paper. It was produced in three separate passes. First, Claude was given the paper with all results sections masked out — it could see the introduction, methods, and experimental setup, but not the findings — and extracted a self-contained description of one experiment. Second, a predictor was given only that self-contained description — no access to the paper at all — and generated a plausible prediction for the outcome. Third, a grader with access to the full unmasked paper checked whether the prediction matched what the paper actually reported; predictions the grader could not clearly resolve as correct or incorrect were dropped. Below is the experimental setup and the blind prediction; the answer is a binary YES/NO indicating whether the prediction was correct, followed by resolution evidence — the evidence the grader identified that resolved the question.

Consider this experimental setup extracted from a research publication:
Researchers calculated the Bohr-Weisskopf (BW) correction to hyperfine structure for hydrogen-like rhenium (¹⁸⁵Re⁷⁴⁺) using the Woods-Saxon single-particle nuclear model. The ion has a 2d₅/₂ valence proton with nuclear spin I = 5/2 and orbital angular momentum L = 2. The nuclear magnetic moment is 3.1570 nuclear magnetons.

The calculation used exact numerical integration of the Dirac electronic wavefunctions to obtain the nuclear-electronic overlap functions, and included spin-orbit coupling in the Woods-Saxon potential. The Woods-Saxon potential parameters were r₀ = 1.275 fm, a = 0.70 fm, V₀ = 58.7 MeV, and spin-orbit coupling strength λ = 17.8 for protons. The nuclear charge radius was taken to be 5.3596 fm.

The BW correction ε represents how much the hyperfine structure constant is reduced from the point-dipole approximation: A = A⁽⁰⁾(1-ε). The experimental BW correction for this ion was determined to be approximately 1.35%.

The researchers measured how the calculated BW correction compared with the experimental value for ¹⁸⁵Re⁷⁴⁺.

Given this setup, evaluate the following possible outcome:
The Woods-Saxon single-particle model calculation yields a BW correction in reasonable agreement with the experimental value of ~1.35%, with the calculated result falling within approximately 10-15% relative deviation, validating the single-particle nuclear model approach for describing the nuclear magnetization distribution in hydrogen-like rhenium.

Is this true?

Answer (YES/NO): NO